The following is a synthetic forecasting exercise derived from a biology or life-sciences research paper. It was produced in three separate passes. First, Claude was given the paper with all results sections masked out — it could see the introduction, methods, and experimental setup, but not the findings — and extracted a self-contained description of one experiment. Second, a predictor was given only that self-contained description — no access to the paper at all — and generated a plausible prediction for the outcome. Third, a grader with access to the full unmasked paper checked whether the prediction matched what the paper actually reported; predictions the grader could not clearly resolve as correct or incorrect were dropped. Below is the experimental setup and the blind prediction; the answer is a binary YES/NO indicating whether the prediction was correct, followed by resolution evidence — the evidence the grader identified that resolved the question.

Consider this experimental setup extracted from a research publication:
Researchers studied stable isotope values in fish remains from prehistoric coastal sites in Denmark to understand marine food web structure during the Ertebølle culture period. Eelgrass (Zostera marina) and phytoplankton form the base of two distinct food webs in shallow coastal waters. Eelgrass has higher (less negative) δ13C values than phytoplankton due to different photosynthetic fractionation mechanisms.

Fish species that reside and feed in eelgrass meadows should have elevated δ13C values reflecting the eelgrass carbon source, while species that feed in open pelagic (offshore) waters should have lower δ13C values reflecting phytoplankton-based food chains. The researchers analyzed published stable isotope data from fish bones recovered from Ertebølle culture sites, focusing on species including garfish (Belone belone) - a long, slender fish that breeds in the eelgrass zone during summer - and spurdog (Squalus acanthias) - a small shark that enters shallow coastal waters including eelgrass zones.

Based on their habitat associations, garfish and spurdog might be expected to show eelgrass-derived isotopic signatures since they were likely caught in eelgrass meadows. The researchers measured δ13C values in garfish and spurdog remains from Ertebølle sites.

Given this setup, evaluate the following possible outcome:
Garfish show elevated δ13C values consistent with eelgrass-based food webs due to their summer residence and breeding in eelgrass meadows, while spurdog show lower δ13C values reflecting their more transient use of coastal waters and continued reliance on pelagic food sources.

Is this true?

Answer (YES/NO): NO